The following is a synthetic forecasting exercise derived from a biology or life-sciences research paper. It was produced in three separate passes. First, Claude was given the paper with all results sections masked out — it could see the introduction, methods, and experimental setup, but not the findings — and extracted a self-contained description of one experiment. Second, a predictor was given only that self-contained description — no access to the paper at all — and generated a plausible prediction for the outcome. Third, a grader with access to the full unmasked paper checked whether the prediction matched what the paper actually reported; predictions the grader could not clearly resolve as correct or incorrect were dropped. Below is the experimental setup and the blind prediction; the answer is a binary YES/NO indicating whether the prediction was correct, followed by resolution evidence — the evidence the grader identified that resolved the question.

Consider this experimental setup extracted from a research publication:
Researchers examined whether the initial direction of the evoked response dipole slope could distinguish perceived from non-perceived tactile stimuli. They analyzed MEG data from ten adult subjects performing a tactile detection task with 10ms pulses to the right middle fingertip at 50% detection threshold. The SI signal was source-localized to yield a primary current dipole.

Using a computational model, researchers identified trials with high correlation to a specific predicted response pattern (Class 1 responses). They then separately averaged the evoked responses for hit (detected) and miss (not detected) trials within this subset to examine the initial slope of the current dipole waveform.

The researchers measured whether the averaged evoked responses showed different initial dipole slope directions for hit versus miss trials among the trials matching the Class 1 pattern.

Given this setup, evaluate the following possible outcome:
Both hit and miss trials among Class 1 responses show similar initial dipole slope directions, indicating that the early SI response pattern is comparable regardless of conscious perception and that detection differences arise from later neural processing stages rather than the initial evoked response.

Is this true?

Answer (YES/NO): NO